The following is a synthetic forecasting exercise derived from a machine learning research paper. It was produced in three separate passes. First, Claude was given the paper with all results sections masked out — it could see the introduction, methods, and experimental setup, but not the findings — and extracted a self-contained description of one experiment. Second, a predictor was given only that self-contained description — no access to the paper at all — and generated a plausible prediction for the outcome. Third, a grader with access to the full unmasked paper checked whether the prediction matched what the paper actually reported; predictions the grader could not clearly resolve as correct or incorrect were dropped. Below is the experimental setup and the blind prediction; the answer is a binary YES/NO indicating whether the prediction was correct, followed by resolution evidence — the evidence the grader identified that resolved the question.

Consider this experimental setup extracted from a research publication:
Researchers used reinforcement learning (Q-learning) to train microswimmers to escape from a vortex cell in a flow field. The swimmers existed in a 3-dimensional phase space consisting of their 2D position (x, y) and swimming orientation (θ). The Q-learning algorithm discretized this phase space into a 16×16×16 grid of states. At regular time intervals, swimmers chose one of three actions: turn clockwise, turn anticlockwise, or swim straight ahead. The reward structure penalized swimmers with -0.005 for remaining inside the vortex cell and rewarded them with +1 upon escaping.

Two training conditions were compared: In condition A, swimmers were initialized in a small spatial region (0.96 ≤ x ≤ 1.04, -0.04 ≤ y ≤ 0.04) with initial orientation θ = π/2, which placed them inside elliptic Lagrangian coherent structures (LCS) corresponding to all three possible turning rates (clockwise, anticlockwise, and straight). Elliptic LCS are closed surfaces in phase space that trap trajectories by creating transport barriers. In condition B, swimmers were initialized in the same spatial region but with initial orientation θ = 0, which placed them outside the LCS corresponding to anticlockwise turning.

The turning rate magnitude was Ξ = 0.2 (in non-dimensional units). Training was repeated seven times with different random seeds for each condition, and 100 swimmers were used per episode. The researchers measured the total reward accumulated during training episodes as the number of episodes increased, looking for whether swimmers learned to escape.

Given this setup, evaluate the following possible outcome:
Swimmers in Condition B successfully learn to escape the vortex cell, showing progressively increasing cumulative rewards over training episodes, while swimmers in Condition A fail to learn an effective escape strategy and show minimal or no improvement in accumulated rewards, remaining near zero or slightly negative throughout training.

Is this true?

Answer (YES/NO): YES